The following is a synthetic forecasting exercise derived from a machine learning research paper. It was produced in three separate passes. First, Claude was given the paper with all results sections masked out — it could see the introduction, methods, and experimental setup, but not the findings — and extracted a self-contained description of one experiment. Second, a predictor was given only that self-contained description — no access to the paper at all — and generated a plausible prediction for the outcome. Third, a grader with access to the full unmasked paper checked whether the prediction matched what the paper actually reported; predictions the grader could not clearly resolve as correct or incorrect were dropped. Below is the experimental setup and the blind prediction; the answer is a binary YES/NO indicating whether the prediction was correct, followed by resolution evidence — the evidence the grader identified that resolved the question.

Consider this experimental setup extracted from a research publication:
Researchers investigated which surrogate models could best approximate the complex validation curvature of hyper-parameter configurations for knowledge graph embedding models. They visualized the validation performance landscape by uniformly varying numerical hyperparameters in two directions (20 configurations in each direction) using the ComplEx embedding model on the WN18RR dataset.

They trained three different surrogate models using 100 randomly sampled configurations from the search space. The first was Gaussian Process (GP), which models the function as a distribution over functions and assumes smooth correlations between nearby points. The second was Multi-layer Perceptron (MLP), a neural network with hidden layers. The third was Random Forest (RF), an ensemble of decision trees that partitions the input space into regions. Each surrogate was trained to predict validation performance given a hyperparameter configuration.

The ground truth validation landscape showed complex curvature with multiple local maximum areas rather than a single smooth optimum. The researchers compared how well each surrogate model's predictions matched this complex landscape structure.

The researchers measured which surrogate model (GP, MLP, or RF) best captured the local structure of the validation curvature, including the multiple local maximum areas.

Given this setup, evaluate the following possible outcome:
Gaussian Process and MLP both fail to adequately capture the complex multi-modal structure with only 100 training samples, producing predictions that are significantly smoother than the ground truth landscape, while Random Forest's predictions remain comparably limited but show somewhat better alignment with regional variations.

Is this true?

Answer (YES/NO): NO